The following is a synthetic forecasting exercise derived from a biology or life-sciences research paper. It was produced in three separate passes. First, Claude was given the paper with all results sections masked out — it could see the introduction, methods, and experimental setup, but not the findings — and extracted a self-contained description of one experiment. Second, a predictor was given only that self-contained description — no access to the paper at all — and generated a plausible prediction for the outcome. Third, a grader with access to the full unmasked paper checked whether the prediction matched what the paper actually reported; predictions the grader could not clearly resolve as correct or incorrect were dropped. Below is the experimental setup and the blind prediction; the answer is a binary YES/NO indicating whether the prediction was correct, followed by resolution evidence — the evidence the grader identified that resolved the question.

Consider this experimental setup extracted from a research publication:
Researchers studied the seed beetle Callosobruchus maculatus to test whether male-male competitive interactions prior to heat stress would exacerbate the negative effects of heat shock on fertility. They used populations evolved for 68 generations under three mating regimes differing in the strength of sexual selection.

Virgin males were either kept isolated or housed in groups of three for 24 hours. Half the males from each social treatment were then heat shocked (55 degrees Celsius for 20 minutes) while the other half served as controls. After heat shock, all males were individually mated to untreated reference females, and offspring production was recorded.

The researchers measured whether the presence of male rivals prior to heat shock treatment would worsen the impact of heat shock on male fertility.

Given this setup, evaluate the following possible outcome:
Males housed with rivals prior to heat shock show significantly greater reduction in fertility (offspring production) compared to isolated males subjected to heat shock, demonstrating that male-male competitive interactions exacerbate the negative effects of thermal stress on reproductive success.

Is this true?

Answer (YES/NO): NO